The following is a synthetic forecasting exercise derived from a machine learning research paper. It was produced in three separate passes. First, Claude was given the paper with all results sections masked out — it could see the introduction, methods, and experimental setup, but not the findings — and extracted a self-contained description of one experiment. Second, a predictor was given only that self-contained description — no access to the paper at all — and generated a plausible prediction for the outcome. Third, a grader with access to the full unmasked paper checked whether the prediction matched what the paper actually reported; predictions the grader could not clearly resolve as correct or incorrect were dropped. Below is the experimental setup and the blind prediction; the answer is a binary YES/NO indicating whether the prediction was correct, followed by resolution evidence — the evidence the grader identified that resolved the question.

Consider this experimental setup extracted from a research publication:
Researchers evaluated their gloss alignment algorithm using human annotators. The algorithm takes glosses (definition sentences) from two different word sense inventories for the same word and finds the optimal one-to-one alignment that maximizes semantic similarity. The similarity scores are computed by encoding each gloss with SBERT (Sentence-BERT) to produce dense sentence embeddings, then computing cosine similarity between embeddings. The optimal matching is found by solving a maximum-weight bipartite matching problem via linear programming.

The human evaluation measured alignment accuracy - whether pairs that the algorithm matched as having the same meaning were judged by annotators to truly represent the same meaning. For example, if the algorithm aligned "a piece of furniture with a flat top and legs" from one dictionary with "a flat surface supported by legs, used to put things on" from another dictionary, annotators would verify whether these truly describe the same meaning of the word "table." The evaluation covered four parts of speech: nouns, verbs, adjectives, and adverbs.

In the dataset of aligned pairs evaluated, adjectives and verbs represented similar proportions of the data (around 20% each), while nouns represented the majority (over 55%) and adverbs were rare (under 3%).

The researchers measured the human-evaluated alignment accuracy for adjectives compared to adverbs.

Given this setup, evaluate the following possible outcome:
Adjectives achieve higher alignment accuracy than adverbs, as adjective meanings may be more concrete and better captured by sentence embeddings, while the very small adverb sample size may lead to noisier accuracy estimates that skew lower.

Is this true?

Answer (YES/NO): YES